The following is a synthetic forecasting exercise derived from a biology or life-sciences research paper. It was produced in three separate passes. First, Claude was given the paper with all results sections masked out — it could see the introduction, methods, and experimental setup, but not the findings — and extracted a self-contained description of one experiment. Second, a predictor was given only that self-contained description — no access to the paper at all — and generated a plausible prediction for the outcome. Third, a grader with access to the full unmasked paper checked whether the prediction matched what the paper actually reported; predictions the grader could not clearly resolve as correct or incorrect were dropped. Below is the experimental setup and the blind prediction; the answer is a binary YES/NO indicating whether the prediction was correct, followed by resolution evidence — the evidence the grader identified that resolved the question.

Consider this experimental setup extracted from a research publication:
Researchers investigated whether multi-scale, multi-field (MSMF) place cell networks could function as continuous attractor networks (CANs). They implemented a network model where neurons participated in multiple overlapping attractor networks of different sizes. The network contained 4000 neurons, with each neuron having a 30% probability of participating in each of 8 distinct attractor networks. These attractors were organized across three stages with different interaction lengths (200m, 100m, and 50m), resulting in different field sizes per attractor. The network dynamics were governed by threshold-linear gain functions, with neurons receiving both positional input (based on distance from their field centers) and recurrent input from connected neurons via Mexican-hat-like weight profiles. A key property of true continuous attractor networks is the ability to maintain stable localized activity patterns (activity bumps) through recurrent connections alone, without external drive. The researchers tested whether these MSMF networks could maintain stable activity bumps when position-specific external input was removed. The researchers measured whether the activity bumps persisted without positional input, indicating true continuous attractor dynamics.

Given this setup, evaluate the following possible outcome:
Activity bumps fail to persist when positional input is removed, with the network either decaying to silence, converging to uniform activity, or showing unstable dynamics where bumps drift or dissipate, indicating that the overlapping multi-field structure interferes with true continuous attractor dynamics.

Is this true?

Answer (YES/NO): YES